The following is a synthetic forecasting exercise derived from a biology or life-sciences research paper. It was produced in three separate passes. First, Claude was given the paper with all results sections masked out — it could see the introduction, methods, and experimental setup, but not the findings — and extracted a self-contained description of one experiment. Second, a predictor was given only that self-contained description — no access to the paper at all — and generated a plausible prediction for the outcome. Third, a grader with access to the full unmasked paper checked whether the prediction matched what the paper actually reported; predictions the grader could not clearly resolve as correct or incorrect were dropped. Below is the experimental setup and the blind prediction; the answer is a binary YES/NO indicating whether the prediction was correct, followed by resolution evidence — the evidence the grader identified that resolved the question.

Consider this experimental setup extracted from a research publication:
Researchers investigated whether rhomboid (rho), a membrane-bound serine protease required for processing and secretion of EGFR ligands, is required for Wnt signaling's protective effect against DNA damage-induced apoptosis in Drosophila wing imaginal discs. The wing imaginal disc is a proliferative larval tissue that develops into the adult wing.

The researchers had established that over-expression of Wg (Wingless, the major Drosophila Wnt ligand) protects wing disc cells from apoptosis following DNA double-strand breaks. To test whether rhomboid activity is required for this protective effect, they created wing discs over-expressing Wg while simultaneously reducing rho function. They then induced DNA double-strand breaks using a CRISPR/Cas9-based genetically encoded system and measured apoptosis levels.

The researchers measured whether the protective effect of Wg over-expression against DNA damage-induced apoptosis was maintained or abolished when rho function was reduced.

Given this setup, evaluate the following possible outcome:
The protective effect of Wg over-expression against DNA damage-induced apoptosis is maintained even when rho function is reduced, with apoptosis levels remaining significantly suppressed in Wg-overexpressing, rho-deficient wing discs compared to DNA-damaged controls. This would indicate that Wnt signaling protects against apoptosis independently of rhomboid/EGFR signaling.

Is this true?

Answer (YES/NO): NO